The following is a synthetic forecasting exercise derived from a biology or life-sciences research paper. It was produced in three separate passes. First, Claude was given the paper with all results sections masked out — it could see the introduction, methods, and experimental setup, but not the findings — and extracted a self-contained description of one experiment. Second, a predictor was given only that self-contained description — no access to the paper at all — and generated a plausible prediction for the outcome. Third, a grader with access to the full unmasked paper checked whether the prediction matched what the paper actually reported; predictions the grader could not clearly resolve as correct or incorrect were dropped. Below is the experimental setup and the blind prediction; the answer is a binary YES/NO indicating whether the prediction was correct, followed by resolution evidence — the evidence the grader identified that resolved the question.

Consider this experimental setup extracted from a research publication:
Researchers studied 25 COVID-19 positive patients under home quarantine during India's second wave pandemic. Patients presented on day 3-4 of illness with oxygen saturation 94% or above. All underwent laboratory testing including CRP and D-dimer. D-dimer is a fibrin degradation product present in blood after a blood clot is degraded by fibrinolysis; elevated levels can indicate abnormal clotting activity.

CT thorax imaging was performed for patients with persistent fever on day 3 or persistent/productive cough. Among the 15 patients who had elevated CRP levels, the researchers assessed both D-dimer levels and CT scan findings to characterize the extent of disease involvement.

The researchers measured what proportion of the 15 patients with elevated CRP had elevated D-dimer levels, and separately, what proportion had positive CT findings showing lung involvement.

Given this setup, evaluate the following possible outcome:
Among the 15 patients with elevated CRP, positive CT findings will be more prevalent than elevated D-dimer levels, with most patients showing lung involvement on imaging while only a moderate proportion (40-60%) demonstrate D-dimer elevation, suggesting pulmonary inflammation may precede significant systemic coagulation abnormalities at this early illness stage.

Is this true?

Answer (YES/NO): NO